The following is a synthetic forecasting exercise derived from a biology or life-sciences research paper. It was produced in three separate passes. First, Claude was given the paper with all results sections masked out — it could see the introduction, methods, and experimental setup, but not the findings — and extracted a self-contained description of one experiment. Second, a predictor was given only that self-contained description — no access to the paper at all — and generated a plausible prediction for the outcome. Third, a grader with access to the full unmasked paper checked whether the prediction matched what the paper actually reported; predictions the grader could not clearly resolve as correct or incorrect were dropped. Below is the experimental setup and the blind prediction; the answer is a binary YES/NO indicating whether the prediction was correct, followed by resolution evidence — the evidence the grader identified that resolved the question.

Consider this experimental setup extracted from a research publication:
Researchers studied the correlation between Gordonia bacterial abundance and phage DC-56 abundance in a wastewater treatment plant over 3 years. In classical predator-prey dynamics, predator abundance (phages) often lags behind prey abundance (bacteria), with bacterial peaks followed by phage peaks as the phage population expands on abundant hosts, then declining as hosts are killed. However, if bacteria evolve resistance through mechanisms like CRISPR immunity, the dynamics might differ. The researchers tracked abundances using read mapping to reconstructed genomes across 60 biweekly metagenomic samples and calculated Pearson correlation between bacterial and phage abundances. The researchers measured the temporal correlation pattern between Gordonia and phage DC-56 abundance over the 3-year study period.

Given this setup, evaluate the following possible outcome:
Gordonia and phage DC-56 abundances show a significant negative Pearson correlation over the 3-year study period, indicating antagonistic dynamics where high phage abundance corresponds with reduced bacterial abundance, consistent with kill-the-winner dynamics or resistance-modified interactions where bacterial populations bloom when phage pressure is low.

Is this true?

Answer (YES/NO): NO